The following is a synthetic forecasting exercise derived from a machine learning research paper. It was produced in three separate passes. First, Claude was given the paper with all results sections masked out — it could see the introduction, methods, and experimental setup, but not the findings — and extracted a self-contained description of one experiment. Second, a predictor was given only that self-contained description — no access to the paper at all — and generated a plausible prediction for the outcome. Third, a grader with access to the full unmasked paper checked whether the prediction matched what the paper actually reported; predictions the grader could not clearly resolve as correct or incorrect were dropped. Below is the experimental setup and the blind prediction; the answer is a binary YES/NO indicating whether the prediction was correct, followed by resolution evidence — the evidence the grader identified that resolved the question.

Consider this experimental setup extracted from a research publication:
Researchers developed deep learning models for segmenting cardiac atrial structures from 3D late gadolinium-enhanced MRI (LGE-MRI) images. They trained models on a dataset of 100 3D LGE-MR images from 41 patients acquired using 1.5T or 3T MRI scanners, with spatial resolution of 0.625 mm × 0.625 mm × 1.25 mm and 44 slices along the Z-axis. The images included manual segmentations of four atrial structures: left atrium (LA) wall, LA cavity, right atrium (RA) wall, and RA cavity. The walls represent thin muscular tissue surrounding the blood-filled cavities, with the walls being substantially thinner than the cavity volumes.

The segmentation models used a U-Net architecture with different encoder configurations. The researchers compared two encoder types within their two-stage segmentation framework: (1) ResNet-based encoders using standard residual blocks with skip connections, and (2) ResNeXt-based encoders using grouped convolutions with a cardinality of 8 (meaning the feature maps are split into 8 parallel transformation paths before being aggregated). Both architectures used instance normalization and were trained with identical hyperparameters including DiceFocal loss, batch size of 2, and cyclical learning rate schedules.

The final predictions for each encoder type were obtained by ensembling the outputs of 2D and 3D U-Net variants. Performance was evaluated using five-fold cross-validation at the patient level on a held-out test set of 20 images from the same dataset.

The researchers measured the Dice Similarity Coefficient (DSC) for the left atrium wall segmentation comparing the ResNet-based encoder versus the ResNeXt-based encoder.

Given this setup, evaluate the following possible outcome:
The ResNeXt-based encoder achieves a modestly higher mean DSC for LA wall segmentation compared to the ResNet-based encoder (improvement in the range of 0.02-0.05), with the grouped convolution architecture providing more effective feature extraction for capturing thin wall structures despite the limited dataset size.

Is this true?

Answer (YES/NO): NO